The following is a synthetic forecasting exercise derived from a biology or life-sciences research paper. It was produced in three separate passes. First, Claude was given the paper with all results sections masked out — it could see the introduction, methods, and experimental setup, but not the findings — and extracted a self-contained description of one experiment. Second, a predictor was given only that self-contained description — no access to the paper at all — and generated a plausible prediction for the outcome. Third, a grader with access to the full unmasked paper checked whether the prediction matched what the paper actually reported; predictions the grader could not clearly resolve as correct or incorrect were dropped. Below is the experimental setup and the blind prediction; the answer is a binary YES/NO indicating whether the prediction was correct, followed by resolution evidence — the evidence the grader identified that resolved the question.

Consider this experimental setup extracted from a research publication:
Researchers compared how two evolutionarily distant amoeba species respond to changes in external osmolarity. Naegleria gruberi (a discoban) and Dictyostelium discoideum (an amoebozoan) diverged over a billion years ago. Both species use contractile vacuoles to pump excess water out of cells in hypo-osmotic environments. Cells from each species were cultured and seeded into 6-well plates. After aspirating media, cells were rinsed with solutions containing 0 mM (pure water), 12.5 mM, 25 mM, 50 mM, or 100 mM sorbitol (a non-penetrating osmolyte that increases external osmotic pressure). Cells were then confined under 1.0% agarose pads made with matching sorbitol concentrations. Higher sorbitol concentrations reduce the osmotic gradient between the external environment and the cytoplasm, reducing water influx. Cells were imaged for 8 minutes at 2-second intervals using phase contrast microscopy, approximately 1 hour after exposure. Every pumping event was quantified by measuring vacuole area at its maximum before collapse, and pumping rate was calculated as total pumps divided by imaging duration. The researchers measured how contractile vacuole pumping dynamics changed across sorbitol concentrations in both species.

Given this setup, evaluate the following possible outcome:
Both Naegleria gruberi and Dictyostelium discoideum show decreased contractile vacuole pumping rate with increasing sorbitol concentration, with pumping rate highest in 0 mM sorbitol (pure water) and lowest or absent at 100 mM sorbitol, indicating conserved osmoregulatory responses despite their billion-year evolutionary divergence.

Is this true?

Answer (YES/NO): NO